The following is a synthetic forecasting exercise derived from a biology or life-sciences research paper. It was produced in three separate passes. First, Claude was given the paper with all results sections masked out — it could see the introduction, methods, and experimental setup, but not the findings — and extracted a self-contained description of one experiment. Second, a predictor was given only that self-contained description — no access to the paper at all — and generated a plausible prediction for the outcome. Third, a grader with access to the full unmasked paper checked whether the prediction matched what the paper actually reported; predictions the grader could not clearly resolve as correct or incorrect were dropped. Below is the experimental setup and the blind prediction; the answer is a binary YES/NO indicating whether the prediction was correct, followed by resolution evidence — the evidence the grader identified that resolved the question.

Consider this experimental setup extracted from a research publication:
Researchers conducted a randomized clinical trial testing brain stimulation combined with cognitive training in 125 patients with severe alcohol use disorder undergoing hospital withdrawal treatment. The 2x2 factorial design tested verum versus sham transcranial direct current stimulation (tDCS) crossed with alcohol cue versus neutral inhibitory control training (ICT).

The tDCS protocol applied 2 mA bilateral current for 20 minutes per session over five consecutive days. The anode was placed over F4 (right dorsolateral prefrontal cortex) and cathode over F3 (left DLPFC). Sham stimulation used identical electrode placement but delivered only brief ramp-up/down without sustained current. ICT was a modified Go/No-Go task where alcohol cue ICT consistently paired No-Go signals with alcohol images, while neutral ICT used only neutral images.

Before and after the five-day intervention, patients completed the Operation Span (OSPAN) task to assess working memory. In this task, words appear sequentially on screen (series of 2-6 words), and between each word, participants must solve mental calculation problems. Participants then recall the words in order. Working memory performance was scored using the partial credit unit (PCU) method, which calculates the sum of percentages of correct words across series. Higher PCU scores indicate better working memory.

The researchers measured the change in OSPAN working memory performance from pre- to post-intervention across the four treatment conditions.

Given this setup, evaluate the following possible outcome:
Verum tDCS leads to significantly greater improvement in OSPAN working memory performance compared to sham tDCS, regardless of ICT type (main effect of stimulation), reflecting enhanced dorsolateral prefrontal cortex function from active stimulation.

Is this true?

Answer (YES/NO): NO